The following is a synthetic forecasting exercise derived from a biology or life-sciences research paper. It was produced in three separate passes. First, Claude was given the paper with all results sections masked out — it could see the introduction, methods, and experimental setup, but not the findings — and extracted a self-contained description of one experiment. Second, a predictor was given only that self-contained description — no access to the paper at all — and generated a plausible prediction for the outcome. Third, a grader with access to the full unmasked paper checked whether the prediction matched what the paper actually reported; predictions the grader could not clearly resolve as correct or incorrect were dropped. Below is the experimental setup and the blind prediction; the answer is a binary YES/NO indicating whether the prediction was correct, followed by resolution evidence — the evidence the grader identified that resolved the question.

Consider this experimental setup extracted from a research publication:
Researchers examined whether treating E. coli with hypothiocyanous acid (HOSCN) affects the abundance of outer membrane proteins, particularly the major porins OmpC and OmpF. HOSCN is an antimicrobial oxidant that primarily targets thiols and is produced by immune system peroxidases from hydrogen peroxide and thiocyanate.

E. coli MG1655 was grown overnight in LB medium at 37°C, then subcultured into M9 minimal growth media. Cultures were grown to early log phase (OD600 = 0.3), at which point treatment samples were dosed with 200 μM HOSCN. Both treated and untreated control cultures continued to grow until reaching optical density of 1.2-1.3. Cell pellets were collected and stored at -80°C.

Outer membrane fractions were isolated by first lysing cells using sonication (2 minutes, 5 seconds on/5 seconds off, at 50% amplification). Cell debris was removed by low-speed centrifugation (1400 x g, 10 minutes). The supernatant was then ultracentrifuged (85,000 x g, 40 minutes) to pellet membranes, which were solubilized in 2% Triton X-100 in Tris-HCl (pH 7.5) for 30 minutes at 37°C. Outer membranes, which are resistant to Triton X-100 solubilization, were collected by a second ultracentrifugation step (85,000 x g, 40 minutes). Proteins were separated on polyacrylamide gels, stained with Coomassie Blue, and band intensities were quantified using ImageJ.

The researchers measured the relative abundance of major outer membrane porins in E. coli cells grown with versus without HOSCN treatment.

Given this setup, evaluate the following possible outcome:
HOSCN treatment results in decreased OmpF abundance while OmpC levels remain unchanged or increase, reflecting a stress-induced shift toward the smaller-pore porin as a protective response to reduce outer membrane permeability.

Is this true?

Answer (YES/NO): NO